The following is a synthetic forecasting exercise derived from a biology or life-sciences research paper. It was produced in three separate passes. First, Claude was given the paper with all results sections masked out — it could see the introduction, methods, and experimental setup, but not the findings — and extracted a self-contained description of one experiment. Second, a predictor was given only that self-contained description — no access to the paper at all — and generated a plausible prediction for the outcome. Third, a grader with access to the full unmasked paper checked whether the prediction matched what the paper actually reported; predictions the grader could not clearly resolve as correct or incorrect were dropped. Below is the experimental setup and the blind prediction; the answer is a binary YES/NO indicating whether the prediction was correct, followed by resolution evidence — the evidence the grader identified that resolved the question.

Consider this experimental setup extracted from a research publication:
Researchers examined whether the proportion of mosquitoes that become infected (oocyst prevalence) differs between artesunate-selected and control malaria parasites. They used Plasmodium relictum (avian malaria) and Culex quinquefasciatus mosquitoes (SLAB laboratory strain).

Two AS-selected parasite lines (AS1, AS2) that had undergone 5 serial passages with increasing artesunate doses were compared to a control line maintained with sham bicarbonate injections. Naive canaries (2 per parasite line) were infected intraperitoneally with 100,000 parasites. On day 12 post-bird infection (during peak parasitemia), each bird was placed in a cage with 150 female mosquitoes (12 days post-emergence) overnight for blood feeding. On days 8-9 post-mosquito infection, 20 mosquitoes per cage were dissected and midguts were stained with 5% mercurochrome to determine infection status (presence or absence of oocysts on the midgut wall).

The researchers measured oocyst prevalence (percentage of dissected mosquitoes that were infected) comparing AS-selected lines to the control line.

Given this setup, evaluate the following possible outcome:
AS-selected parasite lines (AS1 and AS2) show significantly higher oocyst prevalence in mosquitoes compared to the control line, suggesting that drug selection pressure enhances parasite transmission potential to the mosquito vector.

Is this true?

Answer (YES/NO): NO